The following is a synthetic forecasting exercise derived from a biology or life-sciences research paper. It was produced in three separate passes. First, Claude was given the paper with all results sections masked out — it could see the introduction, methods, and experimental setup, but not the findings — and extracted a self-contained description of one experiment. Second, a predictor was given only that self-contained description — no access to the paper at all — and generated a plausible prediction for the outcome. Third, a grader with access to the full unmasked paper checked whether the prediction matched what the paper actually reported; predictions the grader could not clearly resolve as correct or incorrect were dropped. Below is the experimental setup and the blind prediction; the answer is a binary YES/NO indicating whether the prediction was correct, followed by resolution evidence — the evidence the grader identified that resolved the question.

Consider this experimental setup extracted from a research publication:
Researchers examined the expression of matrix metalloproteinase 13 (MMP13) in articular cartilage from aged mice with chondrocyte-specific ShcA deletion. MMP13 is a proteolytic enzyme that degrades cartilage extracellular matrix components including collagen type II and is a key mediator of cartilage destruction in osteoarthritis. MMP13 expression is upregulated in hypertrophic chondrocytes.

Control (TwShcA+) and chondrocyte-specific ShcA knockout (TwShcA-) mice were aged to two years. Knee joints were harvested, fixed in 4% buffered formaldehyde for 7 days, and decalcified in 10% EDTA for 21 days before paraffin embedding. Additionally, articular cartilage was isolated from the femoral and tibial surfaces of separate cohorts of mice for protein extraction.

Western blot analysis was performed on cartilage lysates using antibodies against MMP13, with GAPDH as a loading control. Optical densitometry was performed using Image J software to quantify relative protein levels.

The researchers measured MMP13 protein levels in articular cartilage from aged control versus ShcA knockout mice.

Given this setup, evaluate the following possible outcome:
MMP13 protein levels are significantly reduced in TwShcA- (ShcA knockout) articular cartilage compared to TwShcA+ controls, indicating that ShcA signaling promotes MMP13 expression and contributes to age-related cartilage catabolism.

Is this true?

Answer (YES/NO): NO